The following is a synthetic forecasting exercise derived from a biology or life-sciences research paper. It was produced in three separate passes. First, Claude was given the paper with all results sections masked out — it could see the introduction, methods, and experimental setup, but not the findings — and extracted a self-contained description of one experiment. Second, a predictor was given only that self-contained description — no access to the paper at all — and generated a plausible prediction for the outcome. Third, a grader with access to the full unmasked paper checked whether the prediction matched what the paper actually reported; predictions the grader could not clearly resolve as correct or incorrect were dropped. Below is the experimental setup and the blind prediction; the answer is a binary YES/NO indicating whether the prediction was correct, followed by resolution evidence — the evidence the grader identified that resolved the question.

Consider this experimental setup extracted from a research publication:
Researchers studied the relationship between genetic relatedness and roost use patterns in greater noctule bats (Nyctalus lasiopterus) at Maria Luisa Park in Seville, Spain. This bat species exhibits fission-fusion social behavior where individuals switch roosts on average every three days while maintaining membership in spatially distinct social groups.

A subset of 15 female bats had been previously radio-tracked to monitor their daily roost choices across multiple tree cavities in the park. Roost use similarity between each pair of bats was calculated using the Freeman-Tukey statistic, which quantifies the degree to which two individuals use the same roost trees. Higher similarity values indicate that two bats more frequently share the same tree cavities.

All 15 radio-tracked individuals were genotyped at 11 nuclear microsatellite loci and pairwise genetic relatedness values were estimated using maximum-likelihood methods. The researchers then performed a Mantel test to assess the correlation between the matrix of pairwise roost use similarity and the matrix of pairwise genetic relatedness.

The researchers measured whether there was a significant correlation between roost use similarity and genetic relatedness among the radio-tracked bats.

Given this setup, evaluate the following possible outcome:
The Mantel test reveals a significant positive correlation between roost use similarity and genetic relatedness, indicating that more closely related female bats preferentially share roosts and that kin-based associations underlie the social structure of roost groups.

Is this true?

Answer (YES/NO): NO